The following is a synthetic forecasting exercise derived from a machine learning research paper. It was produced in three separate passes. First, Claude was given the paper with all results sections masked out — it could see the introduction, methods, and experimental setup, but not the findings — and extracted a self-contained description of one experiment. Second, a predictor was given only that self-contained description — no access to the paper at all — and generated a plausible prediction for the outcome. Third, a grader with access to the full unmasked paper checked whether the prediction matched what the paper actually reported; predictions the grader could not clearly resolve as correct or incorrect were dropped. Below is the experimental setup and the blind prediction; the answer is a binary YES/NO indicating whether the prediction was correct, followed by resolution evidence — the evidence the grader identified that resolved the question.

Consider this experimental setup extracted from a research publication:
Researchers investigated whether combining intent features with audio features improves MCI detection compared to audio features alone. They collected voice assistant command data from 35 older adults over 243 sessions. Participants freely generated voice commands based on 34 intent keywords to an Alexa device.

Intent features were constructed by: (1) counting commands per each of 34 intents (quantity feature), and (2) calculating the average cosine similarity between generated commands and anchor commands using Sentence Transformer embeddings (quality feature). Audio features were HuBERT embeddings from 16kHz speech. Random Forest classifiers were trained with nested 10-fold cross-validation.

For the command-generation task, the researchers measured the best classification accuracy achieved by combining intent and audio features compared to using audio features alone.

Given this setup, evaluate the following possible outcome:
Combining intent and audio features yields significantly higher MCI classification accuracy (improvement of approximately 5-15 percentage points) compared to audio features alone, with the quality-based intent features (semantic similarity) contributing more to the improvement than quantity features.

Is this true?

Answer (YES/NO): NO